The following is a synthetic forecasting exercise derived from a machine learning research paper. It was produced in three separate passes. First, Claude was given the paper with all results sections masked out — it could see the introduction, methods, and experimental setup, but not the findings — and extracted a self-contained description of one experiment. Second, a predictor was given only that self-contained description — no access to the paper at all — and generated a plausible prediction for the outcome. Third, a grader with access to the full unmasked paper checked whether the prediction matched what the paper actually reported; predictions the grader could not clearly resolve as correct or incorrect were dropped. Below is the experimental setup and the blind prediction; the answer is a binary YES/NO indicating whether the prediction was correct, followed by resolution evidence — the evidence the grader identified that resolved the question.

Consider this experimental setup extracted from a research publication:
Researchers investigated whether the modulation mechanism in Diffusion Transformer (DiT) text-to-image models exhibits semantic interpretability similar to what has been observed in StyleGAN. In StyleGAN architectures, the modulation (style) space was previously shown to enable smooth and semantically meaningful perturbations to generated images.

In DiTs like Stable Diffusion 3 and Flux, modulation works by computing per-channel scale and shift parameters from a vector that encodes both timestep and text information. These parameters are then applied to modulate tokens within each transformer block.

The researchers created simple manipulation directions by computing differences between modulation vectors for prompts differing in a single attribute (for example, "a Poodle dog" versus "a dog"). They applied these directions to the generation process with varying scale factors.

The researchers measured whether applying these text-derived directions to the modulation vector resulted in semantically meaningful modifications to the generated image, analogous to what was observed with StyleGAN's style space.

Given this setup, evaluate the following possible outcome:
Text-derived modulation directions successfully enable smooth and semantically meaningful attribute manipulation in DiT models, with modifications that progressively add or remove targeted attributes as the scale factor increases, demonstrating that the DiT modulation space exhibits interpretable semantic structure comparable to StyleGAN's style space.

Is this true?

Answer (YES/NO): NO